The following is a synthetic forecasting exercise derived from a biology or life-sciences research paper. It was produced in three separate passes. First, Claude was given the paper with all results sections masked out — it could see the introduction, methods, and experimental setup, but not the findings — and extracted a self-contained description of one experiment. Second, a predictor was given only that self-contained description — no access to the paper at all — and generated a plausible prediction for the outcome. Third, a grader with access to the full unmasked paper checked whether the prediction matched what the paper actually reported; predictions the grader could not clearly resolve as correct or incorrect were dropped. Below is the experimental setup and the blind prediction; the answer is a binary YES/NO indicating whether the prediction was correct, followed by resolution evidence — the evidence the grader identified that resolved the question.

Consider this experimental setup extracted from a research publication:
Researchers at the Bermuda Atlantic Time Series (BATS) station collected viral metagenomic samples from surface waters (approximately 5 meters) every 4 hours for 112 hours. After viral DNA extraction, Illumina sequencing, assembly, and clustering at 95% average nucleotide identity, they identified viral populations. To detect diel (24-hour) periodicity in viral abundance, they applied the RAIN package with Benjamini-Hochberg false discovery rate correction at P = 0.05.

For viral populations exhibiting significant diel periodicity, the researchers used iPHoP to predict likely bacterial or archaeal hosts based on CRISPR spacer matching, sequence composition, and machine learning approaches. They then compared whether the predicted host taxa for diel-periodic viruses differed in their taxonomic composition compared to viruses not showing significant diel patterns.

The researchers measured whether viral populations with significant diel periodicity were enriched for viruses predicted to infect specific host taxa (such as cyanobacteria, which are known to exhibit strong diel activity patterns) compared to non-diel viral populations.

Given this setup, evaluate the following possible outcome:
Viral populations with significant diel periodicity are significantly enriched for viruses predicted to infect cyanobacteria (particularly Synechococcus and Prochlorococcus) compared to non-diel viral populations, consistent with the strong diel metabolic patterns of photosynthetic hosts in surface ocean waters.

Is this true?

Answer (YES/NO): NO